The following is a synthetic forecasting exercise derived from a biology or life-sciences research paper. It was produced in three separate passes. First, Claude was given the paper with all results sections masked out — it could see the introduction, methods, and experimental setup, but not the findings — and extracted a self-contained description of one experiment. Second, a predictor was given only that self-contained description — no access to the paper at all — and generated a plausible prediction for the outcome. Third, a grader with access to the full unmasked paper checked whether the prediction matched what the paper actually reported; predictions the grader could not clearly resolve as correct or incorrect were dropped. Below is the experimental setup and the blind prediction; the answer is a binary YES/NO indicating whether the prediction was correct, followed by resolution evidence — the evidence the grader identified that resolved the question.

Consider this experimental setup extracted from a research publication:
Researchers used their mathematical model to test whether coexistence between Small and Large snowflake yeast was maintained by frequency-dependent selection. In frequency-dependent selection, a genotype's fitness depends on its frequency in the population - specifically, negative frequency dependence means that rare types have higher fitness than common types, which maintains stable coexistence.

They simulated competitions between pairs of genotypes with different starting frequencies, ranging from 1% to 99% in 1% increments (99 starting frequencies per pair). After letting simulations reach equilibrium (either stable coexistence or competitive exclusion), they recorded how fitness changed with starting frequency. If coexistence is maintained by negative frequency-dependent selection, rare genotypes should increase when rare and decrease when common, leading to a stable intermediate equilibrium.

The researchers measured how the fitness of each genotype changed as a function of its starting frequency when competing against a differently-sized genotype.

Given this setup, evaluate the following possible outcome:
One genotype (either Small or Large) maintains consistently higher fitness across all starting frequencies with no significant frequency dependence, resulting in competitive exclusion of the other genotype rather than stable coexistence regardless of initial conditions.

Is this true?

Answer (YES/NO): NO